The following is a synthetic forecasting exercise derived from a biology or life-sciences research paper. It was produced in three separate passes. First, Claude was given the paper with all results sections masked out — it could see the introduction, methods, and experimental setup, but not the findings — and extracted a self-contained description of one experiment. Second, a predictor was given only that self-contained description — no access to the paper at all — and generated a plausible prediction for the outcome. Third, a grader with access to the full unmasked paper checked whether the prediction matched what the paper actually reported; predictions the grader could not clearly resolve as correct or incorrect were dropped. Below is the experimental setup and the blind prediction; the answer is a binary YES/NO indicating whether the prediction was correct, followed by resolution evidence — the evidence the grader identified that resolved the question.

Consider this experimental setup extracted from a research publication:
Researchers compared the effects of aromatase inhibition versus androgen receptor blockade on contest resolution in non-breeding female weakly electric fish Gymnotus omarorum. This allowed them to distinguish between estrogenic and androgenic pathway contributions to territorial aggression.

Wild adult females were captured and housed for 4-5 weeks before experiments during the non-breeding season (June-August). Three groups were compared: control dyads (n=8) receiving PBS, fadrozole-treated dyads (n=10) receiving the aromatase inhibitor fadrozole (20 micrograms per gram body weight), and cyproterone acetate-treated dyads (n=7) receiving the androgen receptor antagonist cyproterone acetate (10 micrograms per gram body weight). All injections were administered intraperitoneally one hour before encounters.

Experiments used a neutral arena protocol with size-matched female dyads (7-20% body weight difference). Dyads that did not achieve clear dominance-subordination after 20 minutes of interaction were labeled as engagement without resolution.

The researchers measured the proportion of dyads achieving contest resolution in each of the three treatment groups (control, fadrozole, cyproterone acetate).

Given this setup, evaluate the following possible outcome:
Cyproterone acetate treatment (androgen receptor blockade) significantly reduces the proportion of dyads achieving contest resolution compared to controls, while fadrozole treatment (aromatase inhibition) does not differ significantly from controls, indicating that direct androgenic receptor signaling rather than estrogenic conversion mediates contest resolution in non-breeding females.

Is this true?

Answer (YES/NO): NO